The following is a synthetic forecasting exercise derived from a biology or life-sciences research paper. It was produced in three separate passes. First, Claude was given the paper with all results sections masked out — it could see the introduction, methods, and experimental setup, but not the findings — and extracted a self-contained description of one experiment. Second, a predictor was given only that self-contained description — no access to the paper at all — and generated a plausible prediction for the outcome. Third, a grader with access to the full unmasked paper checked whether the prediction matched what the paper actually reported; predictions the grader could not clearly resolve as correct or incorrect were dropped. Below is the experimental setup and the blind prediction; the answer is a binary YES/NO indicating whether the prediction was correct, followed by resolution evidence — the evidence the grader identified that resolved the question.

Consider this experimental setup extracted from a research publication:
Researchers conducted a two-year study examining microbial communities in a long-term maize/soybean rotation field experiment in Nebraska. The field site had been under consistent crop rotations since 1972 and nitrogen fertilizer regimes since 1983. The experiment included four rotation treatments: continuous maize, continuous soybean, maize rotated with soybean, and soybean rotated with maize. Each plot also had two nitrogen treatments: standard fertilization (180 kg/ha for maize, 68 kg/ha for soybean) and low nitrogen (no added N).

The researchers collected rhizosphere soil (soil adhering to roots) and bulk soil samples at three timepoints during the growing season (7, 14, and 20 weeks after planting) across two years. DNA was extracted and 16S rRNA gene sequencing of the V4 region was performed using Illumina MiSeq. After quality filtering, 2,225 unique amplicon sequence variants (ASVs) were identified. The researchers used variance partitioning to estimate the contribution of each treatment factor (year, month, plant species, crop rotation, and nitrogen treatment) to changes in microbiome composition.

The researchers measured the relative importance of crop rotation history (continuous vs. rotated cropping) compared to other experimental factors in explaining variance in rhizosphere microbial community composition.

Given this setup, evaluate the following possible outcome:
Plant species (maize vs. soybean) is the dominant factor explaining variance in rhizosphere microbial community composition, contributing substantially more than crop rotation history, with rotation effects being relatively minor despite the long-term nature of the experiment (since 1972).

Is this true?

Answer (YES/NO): NO